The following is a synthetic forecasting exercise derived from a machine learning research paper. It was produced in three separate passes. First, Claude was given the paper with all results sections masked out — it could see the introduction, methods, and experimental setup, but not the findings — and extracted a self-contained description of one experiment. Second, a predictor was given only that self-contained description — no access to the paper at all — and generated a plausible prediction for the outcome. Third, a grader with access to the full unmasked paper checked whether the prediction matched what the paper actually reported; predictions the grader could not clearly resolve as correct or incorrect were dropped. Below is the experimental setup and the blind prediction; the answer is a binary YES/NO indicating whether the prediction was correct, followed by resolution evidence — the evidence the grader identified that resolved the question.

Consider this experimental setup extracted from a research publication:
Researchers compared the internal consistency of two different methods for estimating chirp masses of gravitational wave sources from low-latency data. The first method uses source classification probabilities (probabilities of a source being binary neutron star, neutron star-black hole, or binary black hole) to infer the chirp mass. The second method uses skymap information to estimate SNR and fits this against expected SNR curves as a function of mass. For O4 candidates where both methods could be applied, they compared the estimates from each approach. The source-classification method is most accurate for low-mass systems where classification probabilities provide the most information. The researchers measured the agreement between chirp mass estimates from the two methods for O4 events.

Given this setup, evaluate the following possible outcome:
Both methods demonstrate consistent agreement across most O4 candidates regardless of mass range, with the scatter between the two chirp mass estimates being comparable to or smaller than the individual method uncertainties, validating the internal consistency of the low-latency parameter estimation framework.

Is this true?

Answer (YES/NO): NO